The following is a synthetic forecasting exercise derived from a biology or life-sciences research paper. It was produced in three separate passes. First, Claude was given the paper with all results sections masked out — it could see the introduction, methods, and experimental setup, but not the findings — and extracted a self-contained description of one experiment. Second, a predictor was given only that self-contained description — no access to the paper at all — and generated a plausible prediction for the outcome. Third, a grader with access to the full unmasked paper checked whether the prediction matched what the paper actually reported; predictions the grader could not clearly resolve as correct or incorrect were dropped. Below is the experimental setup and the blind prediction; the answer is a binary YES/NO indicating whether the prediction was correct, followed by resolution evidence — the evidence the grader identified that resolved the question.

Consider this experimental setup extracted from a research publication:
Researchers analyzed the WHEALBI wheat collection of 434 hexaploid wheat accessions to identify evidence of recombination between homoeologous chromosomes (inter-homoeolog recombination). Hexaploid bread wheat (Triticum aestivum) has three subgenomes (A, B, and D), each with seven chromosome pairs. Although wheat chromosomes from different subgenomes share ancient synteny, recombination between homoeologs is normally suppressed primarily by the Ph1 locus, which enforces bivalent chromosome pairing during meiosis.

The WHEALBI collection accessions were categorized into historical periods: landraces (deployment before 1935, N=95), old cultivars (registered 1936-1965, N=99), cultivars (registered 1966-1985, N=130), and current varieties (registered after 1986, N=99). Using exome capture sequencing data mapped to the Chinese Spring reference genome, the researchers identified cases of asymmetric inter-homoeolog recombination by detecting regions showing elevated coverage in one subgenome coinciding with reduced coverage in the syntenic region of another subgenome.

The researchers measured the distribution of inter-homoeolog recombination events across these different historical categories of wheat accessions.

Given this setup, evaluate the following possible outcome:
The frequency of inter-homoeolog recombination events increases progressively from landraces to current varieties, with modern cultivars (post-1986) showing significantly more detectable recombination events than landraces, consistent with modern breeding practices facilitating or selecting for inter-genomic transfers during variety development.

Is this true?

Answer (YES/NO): NO